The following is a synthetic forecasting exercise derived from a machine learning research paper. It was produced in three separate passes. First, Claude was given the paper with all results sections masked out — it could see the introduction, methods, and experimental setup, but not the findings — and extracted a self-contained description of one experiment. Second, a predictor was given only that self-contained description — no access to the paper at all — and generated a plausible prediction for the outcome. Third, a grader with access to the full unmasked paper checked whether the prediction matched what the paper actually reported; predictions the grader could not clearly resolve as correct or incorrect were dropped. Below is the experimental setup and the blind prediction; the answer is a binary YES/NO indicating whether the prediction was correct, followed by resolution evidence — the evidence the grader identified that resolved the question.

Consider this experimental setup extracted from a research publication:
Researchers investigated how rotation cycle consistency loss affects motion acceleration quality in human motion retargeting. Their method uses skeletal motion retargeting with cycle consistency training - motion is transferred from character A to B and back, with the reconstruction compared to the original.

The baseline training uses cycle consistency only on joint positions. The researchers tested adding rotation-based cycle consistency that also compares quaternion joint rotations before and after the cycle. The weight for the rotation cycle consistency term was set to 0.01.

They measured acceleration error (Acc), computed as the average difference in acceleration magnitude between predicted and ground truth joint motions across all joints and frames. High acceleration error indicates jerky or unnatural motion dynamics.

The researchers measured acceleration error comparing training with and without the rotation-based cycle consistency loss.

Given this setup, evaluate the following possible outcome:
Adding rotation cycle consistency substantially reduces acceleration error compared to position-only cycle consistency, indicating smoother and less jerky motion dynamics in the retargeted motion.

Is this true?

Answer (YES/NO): YES